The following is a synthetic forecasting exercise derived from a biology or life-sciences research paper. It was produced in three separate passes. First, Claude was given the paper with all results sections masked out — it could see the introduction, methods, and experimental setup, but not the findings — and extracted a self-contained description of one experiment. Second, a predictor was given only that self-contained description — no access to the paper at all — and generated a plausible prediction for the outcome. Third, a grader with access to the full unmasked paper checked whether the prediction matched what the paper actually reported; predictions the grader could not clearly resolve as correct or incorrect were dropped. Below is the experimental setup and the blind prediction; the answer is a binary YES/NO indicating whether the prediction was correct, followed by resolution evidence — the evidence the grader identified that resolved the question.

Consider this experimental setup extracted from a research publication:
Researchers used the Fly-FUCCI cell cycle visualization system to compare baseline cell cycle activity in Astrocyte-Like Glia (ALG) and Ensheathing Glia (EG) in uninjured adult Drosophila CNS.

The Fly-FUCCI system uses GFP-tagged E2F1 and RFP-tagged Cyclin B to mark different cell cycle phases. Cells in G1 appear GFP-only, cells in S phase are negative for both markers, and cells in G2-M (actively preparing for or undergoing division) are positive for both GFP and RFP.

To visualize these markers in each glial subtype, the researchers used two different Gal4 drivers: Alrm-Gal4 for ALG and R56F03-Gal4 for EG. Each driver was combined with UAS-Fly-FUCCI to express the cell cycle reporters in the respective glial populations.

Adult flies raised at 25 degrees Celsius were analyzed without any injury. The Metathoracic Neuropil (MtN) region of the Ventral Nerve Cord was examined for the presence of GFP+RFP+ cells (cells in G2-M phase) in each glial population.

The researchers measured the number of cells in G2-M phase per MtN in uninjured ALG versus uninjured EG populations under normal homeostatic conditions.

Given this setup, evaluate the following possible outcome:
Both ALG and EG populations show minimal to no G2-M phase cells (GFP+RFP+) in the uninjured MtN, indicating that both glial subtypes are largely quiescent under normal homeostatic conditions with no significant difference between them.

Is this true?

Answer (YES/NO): NO